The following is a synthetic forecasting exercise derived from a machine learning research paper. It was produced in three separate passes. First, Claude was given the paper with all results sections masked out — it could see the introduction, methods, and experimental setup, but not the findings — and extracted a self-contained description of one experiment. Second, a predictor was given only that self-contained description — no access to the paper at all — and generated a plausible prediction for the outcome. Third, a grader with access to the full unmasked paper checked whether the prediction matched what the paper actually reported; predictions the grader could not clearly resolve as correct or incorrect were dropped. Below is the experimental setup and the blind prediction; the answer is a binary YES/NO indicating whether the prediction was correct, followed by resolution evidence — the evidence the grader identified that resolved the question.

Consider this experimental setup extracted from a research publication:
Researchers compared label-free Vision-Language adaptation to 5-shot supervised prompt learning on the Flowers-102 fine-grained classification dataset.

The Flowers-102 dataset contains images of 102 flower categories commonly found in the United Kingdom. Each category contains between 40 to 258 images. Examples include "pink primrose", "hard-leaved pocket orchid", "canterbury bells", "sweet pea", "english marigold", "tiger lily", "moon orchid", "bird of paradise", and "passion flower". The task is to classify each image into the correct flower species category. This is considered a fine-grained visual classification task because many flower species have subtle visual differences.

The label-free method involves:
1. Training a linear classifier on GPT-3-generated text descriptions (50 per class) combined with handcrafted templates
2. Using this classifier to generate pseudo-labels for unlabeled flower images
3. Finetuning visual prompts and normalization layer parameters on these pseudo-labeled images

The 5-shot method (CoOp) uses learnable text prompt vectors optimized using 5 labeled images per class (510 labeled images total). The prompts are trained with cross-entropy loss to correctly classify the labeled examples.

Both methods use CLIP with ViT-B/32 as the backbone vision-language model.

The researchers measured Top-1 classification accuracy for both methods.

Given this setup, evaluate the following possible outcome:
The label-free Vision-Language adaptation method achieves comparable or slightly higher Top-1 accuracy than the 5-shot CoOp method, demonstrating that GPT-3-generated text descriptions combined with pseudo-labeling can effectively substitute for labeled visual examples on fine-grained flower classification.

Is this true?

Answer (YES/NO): NO